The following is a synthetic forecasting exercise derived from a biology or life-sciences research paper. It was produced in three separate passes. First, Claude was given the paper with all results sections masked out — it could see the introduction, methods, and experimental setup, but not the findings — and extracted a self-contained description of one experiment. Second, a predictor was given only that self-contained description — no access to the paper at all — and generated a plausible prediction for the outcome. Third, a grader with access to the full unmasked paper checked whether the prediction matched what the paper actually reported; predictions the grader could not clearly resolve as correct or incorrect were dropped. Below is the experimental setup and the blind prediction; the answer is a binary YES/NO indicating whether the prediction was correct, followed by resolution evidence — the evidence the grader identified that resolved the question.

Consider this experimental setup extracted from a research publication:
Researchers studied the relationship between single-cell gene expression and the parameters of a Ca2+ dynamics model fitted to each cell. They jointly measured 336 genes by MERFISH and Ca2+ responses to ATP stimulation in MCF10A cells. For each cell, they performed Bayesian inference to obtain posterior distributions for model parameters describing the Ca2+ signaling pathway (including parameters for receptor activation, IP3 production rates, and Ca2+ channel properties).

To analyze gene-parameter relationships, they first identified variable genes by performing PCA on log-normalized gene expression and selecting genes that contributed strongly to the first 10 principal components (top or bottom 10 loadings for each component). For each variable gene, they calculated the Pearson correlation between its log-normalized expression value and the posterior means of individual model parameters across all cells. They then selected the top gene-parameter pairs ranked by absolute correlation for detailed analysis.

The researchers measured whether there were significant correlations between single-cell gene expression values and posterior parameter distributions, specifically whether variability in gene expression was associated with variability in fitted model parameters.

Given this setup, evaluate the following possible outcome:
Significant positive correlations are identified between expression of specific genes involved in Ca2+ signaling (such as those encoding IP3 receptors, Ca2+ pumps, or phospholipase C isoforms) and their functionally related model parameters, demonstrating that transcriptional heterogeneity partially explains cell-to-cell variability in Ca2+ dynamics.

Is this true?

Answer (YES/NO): NO